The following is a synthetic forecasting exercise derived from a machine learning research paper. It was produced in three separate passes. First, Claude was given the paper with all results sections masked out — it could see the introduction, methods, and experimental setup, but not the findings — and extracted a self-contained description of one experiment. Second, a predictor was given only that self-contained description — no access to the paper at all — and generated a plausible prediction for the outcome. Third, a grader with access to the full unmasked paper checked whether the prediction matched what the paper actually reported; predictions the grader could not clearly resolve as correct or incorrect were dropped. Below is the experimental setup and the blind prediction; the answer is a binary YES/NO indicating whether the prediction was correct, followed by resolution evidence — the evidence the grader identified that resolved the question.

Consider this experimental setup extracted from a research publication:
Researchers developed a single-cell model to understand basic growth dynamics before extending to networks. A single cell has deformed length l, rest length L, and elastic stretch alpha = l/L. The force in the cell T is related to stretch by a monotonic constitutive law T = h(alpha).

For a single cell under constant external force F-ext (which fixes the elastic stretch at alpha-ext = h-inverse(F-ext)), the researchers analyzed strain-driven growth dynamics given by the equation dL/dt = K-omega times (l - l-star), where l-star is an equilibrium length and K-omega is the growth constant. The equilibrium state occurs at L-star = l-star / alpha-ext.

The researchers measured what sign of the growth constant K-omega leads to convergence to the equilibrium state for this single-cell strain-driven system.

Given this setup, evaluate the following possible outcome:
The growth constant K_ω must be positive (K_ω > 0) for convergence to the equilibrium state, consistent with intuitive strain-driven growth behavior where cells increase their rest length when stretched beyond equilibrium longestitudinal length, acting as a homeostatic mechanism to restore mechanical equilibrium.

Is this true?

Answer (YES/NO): NO